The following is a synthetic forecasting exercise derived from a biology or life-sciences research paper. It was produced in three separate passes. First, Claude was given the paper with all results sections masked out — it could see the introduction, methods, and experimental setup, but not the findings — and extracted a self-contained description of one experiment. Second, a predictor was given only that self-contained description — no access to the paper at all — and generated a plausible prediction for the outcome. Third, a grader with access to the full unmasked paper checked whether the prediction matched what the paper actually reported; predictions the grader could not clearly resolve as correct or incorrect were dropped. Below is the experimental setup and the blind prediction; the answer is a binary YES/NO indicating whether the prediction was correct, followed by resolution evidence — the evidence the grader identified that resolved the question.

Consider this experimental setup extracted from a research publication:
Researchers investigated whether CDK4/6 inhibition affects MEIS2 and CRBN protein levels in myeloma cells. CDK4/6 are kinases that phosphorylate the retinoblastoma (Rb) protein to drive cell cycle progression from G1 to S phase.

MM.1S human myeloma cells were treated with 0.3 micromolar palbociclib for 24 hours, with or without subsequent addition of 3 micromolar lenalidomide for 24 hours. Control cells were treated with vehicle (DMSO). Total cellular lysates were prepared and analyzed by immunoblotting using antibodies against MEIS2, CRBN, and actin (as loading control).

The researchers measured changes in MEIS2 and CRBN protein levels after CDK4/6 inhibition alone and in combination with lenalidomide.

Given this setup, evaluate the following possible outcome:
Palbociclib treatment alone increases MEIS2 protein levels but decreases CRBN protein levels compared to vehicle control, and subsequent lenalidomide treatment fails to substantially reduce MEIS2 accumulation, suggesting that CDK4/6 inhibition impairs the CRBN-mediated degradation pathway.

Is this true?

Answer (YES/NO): NO